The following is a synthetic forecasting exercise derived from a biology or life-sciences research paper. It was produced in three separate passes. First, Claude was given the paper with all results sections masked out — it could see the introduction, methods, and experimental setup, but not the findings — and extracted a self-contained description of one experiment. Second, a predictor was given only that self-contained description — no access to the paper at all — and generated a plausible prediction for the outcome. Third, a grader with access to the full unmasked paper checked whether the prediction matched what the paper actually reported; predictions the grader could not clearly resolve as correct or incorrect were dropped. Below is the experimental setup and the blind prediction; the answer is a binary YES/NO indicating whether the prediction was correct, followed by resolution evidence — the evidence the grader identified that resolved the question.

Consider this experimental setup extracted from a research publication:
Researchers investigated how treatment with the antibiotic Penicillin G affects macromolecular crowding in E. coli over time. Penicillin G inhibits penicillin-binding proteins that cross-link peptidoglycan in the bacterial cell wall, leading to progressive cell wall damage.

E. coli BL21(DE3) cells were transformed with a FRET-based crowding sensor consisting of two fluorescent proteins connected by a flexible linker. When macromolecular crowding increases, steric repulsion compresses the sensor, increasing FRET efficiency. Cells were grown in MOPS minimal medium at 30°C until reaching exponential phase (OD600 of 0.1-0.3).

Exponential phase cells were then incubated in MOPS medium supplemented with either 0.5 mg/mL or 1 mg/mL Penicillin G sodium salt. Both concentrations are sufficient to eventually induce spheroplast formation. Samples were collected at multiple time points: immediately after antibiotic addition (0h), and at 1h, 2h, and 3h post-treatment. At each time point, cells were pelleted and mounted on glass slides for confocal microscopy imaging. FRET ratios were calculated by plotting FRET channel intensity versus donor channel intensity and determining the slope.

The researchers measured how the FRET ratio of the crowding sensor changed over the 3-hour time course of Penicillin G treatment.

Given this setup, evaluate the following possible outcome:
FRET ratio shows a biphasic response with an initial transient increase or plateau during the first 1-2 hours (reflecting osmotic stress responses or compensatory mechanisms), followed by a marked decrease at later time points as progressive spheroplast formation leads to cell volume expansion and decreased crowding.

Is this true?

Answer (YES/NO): NO